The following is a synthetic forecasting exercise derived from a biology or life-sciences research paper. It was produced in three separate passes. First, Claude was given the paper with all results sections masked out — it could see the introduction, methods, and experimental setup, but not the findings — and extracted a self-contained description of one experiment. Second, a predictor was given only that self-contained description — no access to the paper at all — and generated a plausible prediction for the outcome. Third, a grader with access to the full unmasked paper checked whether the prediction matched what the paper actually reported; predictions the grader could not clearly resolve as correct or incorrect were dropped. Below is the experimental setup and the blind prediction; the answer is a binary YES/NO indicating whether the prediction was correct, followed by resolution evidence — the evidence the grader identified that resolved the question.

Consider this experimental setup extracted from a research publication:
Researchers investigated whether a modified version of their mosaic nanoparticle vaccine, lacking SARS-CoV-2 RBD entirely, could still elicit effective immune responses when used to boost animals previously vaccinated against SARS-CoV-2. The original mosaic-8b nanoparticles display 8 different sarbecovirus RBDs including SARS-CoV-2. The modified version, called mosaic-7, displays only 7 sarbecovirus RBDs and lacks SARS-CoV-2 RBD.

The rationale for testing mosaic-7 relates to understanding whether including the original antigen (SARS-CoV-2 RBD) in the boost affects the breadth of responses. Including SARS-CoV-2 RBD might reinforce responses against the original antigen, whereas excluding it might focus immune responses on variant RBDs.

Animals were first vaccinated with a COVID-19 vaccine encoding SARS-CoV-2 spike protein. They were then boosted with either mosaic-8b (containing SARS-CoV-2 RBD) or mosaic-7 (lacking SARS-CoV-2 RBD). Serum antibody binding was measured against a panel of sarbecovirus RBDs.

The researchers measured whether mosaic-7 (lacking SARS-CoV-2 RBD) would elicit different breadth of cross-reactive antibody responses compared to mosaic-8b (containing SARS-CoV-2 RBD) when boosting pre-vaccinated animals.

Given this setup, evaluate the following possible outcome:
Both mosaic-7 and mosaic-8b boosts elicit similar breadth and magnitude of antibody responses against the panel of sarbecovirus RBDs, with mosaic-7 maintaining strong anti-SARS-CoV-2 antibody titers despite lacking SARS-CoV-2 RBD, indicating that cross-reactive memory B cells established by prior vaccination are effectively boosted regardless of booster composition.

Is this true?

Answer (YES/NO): NO